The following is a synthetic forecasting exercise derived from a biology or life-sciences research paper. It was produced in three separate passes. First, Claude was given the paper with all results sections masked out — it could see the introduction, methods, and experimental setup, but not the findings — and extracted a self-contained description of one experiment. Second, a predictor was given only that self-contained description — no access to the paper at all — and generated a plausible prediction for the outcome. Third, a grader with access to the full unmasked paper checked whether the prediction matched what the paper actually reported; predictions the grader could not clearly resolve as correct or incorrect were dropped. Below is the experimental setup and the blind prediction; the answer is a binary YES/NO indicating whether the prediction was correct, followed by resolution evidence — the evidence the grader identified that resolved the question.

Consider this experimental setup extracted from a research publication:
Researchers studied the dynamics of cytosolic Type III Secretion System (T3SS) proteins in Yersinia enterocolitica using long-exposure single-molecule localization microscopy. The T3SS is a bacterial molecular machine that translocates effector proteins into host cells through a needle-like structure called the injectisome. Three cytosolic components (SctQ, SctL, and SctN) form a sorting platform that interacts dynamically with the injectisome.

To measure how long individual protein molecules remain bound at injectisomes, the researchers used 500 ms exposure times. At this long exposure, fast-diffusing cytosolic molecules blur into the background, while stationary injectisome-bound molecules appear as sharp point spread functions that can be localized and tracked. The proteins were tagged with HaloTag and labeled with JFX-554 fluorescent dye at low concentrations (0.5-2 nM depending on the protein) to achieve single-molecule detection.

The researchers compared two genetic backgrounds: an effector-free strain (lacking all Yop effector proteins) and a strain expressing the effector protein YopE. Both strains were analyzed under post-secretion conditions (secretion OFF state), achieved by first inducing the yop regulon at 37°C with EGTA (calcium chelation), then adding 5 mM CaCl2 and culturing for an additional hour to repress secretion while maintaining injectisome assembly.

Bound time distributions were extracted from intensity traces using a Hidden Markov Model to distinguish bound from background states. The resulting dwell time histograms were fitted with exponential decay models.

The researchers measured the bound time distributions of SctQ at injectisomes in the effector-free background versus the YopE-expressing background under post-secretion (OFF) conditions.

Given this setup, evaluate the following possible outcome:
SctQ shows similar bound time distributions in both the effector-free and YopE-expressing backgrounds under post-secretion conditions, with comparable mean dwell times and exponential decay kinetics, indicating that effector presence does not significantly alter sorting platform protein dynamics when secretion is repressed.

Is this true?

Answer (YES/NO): NO